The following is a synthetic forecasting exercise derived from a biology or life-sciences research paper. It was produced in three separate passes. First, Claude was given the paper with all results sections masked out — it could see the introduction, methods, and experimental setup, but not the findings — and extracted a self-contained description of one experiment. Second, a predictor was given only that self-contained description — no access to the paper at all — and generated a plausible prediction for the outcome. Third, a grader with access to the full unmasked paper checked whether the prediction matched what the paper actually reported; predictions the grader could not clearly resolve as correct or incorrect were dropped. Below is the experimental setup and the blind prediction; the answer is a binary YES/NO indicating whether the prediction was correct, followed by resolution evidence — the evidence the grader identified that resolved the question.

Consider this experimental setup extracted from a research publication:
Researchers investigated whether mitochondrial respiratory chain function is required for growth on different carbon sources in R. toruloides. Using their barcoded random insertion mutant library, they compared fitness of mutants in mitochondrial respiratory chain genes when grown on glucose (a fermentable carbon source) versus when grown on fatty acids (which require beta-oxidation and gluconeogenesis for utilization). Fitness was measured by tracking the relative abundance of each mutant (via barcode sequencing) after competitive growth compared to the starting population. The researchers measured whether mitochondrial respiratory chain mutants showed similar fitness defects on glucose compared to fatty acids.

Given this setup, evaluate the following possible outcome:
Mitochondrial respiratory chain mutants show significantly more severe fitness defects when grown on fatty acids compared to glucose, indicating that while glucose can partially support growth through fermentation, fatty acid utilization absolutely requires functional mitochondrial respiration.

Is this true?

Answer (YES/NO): YES